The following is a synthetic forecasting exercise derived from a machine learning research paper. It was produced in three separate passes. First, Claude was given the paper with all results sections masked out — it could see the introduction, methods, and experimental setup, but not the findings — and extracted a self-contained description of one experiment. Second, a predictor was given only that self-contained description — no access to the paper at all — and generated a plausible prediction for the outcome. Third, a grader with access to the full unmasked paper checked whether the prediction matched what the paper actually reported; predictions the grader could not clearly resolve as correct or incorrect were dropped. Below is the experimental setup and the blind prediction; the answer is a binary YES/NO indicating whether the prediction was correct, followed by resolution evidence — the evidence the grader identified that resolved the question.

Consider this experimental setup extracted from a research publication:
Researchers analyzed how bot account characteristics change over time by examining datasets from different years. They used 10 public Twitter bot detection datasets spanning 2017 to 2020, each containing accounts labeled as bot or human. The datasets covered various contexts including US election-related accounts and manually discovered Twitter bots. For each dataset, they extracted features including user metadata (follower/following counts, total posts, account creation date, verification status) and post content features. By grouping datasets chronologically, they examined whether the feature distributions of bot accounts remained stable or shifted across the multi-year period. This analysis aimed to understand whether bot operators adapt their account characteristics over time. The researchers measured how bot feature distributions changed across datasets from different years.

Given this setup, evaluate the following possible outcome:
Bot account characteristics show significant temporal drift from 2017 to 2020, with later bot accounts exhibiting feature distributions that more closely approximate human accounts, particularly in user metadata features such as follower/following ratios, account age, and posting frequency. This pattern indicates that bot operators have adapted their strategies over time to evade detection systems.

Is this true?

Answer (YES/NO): NO